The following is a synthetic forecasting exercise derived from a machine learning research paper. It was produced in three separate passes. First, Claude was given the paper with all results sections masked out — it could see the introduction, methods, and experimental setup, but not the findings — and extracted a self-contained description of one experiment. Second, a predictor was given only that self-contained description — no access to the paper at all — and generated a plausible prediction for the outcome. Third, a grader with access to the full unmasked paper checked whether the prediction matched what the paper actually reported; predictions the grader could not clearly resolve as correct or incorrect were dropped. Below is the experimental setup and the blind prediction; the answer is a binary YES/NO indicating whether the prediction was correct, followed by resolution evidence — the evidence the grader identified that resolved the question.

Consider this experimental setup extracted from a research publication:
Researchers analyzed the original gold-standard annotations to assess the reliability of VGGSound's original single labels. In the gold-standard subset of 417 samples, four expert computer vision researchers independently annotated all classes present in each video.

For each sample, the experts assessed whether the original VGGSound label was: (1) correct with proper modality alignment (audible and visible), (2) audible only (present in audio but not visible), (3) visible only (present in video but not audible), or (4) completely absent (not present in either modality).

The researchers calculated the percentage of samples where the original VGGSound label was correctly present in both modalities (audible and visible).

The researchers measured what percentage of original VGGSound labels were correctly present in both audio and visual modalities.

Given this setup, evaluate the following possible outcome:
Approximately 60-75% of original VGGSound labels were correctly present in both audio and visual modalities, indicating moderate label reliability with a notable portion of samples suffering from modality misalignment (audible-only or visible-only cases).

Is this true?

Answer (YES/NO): YES